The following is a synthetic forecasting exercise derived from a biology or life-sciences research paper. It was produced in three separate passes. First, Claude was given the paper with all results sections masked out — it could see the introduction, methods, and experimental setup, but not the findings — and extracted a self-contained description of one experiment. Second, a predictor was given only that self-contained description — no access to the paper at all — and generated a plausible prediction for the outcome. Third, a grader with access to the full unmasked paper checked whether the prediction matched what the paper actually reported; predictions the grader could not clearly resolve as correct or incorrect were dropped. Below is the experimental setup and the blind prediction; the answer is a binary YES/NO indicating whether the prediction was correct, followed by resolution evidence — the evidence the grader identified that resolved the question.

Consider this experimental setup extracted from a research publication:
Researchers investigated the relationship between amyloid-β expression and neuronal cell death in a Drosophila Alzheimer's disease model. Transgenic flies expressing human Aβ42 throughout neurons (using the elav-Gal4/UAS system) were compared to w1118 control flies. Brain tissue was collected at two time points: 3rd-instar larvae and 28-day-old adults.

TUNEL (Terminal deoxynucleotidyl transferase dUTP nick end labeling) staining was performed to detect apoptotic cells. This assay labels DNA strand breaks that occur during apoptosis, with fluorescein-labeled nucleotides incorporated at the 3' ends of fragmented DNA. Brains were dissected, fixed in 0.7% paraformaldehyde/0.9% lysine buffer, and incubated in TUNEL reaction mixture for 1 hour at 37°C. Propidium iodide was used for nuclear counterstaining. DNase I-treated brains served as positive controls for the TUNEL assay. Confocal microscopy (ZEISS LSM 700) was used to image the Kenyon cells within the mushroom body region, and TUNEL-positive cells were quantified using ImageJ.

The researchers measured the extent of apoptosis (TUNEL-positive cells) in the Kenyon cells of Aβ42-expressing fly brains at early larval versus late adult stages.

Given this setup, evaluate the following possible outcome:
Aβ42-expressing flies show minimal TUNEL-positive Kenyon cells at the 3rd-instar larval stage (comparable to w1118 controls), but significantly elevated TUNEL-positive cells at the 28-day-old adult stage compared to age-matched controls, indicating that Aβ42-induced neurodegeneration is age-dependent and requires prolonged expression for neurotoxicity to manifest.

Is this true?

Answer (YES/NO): YES